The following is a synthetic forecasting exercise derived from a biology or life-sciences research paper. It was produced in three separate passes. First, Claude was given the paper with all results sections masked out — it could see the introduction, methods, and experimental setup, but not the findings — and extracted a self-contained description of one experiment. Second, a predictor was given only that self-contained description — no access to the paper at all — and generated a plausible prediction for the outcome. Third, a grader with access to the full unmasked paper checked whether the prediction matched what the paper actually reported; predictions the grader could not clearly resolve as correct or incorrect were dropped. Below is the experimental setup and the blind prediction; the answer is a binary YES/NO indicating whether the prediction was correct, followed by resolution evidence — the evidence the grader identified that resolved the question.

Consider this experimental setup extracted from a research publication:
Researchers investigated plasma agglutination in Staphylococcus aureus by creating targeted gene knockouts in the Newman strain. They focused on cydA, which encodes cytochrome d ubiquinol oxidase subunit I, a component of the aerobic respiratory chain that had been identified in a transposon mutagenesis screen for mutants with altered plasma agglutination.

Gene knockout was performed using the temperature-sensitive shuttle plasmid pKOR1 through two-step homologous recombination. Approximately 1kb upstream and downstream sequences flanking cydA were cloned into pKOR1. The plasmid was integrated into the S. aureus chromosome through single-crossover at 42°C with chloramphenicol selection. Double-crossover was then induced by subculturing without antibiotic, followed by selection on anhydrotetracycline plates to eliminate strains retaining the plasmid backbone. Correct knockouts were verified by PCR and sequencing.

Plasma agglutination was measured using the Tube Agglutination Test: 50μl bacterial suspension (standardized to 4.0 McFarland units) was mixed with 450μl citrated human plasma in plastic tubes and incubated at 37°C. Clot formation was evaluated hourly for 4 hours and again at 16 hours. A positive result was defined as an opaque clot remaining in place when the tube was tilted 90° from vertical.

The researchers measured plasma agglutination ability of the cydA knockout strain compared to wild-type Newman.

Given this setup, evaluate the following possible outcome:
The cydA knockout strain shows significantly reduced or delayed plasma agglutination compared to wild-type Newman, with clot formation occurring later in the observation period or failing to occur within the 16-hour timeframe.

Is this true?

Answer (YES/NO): YES